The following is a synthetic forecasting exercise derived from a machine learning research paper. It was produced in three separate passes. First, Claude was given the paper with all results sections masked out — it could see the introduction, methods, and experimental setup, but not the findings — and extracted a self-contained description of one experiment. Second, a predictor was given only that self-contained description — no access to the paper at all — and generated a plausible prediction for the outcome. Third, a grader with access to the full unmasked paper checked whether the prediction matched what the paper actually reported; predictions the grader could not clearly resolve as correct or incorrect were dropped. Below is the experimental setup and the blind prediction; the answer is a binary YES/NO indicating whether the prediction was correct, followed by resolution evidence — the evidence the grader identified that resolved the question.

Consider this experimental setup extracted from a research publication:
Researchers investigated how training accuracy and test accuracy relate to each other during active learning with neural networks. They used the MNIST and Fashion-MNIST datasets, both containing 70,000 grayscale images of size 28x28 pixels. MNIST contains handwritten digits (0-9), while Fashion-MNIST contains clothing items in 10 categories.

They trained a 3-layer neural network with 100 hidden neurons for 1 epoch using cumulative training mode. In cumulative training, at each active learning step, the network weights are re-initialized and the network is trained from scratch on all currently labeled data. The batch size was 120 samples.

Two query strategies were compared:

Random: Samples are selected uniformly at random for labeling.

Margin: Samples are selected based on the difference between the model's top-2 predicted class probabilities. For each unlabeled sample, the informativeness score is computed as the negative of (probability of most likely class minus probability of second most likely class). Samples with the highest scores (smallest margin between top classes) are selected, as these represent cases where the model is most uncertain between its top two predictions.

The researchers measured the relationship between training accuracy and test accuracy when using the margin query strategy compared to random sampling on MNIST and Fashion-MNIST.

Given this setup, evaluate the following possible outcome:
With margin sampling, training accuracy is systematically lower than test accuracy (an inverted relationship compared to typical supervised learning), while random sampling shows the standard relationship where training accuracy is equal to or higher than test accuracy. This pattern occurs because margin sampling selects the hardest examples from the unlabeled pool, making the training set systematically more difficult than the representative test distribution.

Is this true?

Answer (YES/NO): NO